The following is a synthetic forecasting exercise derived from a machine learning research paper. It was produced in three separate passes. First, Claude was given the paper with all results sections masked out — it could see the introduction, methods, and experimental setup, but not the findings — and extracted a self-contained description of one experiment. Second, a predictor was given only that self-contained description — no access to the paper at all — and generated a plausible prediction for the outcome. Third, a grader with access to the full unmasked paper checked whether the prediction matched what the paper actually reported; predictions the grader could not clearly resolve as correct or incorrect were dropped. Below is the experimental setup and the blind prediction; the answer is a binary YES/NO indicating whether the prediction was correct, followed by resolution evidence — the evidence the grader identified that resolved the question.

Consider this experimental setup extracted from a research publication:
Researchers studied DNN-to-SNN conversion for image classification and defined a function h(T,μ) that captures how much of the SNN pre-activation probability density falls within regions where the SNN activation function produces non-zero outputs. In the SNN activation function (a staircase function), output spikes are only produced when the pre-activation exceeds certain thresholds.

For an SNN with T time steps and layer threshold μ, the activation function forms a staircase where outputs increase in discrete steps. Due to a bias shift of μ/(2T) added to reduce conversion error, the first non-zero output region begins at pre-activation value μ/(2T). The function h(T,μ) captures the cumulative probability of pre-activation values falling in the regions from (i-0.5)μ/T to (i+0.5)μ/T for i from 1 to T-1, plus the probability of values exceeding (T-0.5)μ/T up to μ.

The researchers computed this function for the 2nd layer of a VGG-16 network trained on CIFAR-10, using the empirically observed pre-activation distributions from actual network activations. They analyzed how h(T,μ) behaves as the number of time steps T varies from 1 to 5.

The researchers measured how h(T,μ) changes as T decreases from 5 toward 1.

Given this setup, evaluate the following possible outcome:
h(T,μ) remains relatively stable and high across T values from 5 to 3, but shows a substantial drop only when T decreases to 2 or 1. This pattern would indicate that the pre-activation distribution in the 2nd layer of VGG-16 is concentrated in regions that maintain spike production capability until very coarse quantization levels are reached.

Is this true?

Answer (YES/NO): NO